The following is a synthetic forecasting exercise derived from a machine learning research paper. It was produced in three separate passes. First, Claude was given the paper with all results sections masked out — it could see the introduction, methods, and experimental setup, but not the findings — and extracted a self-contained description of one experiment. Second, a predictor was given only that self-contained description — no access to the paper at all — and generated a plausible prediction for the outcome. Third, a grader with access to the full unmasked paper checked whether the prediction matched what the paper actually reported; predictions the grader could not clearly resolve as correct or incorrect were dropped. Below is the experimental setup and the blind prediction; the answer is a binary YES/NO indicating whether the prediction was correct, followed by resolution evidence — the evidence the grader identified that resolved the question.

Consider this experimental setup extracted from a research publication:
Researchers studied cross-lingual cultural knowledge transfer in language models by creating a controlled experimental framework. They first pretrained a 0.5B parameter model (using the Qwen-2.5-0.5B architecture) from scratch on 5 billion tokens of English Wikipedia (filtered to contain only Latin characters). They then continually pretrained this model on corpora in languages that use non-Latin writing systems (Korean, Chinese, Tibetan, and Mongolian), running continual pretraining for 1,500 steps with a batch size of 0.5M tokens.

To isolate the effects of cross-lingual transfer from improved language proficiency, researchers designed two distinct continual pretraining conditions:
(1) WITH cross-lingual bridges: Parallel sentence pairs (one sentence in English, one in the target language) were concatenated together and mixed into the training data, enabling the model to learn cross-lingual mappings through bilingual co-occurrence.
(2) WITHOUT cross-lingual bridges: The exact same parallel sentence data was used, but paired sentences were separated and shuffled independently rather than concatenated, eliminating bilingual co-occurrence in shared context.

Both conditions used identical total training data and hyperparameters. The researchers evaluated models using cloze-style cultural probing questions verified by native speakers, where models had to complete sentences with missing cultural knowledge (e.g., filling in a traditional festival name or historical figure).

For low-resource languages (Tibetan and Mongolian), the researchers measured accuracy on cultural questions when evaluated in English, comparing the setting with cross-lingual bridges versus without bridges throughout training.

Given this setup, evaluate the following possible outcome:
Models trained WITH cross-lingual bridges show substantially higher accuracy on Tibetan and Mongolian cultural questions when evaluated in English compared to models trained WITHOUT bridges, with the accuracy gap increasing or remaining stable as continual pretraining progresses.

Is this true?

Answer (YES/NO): YES